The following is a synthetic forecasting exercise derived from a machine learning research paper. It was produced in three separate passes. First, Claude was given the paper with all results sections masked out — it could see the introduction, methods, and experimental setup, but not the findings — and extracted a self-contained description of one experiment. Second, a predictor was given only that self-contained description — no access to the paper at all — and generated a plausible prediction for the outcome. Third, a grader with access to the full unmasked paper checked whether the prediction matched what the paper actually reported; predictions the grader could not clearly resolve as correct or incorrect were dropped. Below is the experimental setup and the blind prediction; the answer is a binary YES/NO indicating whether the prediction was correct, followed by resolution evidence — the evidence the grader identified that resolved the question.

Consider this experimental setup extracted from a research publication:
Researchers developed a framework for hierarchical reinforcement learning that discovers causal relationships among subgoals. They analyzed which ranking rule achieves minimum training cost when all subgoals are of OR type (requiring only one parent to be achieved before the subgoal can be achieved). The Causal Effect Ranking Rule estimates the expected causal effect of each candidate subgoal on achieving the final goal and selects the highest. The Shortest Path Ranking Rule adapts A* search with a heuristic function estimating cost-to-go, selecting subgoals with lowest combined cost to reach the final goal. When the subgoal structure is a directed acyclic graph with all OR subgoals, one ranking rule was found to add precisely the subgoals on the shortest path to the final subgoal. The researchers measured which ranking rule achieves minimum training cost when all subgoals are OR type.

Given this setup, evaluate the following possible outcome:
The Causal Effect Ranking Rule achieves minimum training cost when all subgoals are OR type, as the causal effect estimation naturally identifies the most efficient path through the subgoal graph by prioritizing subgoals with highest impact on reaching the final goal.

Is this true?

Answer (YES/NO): NO